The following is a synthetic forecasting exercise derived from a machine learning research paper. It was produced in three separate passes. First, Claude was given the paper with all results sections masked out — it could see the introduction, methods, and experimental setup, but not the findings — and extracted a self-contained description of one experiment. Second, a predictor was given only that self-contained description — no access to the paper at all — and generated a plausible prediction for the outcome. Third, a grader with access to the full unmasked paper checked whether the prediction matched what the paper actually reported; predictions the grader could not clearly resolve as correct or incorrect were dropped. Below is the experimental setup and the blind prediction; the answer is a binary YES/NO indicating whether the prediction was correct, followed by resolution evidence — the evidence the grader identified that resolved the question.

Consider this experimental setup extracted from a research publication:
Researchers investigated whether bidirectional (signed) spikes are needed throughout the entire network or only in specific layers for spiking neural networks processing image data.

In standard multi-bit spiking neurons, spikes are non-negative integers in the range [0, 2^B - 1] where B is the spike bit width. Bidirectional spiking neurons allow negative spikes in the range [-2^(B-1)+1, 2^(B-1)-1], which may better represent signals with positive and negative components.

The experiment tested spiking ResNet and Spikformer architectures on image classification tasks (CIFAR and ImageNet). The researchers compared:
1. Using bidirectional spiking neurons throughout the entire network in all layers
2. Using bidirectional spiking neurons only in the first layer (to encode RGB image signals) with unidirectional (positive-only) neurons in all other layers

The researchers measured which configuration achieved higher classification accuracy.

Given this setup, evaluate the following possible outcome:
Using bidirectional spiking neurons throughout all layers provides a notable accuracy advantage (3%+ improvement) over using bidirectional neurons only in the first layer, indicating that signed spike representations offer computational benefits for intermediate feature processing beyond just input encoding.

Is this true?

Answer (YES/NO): NO